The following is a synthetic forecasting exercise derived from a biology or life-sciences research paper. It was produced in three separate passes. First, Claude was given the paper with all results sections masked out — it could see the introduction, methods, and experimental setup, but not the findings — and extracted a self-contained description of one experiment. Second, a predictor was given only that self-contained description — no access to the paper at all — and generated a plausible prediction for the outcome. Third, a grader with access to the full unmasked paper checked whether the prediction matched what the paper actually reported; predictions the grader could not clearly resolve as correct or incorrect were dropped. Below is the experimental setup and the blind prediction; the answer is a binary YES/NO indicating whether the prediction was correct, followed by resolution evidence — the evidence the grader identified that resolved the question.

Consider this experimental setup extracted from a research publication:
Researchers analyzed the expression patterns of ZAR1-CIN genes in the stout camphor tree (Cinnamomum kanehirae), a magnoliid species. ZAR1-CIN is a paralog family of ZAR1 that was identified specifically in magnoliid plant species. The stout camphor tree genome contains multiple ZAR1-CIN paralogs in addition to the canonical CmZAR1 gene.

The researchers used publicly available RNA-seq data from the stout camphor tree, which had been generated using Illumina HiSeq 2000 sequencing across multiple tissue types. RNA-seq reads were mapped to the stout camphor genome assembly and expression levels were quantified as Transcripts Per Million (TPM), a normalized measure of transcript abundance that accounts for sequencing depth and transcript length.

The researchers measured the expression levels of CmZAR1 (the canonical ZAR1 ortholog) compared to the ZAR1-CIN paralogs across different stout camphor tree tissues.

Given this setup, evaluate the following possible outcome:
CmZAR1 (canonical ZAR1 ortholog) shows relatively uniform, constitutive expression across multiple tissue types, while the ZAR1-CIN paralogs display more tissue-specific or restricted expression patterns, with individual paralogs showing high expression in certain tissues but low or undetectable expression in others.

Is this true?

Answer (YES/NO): YES